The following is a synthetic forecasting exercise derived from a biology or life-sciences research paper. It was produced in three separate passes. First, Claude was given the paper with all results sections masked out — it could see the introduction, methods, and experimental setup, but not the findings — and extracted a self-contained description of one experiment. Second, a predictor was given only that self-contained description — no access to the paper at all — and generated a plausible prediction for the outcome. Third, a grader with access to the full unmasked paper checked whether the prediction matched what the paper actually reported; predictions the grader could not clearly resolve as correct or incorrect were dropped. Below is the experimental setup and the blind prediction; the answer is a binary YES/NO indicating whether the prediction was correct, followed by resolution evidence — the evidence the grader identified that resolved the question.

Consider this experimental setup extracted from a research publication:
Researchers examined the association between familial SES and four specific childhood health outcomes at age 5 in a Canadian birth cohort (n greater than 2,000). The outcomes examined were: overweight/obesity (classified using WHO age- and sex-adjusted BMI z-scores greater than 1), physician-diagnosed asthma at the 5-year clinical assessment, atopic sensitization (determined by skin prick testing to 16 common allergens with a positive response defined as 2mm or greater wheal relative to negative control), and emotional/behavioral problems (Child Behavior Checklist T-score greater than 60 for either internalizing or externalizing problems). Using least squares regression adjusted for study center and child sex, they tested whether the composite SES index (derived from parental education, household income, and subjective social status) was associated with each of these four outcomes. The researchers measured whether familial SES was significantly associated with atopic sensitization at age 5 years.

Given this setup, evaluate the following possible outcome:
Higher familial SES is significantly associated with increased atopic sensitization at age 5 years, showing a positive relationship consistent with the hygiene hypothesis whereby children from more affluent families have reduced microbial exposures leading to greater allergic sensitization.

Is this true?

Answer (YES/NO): NO